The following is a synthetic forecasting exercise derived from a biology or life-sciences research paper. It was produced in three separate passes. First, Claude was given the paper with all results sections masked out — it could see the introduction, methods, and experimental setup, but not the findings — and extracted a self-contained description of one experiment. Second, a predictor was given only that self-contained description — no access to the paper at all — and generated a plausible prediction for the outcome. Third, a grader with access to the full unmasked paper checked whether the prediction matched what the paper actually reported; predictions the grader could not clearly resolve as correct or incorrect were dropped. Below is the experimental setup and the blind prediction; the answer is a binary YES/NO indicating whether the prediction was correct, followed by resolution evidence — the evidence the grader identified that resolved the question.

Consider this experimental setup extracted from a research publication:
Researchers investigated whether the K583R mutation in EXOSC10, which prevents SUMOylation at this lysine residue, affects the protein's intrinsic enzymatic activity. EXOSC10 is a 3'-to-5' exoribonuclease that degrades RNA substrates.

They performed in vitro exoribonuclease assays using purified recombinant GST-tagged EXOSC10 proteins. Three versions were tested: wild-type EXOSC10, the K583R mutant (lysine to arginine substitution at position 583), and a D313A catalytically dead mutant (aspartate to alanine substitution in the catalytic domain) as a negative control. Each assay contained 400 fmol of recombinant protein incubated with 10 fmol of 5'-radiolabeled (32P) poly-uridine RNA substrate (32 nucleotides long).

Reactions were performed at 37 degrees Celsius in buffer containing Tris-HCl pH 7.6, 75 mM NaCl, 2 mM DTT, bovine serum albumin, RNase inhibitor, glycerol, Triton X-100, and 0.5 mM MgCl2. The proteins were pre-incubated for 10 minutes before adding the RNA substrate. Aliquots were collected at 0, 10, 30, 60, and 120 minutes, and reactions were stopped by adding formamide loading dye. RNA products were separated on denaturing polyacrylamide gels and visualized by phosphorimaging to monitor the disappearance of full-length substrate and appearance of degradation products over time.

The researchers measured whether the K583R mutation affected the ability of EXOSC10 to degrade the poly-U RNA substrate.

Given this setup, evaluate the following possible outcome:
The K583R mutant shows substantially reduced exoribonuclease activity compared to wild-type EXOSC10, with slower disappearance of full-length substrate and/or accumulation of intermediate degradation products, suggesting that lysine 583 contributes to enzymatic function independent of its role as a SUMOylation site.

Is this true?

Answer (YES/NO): NO